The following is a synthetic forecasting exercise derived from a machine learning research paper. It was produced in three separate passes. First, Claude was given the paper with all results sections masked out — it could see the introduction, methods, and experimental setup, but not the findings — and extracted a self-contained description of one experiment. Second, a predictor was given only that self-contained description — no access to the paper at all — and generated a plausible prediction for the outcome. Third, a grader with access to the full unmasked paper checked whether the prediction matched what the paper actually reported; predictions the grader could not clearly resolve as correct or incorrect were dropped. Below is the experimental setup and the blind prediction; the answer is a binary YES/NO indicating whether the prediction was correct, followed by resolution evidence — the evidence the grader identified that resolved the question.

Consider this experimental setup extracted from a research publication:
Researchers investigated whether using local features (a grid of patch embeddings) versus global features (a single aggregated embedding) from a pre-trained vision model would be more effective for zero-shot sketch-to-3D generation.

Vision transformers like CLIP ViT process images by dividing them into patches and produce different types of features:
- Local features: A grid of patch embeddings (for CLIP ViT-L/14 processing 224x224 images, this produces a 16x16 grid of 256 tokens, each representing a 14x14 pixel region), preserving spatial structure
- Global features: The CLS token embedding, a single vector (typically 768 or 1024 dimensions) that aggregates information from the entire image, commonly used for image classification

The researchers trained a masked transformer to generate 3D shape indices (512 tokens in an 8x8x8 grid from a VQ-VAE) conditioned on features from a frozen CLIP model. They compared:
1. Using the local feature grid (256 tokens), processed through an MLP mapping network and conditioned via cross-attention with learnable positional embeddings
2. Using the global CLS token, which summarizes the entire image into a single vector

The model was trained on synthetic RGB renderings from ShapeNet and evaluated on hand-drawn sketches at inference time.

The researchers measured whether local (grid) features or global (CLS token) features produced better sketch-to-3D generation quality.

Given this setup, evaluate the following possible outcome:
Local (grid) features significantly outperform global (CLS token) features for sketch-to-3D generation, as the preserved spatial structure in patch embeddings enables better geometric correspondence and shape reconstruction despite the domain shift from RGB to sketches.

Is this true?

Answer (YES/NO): NO